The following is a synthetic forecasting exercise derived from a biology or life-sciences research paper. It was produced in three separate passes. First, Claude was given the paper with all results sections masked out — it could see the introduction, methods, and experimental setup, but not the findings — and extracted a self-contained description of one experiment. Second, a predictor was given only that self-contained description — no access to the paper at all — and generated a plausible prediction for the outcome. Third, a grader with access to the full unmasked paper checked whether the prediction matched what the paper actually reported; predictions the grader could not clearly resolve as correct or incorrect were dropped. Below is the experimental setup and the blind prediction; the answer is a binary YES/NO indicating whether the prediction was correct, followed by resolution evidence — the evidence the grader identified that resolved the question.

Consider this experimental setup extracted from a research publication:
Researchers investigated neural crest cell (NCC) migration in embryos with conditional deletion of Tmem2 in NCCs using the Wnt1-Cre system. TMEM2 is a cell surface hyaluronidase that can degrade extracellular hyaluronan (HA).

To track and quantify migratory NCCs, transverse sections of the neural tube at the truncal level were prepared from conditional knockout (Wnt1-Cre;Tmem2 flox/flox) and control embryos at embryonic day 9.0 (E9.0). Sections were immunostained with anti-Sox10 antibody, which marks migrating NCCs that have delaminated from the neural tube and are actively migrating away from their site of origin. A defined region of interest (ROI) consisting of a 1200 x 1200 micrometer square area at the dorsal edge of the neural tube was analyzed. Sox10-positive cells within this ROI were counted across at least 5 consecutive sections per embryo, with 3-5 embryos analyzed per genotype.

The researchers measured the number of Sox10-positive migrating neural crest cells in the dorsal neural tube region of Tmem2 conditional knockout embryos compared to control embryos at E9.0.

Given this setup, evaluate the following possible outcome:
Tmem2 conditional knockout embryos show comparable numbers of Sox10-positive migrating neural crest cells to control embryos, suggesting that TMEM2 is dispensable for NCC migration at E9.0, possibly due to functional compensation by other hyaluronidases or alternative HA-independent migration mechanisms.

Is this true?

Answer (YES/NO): NO